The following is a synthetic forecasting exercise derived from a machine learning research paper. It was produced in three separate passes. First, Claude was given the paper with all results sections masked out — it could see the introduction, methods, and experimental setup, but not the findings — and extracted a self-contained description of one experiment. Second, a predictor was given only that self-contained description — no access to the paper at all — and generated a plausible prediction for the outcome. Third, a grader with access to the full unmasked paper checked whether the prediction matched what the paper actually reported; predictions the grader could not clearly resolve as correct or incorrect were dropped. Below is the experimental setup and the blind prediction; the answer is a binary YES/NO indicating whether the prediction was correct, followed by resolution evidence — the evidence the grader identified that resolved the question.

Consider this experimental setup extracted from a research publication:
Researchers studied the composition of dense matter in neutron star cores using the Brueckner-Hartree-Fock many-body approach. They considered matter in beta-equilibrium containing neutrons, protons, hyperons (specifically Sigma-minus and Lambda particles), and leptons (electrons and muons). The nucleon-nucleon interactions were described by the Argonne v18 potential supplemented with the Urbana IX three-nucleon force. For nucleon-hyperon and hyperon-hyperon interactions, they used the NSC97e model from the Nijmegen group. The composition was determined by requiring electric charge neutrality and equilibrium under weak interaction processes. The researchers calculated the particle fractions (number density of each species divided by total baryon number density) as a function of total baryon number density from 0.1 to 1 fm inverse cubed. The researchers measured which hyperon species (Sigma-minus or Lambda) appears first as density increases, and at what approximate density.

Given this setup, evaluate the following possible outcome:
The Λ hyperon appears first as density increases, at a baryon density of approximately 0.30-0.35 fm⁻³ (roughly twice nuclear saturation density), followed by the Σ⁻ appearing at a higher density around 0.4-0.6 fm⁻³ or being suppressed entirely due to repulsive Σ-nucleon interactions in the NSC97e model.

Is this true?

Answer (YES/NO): NO